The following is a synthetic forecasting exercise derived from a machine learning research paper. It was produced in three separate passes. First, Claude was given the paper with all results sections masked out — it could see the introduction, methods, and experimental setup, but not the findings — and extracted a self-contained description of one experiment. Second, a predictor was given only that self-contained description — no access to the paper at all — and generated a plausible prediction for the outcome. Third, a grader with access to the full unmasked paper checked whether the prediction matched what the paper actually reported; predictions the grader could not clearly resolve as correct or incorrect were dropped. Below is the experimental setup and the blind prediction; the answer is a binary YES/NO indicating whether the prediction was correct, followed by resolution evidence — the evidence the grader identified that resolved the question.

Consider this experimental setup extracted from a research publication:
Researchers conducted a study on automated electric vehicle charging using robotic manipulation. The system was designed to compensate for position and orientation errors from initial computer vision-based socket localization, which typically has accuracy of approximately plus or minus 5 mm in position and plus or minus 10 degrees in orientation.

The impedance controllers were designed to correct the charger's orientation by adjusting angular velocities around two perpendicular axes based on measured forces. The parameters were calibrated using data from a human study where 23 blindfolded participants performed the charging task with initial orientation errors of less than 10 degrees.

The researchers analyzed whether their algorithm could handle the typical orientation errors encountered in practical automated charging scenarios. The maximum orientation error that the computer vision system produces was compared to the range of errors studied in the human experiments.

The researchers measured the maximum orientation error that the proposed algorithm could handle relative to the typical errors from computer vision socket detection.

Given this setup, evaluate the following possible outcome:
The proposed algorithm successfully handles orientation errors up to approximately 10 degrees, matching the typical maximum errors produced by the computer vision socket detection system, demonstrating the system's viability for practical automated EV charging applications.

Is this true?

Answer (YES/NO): YES